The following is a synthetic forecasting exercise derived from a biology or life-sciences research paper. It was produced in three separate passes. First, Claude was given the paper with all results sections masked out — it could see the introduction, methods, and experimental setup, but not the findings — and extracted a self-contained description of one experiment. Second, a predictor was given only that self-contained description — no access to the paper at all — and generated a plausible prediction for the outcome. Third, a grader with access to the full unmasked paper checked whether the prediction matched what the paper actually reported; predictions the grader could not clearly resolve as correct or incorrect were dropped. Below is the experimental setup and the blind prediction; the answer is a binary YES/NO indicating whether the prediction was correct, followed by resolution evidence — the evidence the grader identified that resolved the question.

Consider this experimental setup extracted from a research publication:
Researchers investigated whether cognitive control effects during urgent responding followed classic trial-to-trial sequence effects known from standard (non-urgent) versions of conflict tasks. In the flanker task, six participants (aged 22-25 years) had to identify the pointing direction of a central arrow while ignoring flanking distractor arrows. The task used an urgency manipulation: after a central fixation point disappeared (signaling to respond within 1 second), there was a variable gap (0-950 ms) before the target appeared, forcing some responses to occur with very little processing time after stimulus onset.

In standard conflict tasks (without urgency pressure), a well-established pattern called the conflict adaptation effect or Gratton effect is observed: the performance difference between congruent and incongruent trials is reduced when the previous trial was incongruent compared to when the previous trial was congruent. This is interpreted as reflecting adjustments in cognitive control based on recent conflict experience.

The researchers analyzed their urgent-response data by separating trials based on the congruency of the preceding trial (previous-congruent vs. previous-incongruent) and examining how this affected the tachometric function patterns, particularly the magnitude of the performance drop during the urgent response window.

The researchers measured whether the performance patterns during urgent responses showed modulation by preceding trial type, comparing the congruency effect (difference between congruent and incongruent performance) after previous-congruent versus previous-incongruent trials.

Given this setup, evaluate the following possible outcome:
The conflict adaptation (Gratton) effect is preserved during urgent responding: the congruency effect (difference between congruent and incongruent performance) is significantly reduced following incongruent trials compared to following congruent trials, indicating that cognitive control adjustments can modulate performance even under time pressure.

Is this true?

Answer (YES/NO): YES